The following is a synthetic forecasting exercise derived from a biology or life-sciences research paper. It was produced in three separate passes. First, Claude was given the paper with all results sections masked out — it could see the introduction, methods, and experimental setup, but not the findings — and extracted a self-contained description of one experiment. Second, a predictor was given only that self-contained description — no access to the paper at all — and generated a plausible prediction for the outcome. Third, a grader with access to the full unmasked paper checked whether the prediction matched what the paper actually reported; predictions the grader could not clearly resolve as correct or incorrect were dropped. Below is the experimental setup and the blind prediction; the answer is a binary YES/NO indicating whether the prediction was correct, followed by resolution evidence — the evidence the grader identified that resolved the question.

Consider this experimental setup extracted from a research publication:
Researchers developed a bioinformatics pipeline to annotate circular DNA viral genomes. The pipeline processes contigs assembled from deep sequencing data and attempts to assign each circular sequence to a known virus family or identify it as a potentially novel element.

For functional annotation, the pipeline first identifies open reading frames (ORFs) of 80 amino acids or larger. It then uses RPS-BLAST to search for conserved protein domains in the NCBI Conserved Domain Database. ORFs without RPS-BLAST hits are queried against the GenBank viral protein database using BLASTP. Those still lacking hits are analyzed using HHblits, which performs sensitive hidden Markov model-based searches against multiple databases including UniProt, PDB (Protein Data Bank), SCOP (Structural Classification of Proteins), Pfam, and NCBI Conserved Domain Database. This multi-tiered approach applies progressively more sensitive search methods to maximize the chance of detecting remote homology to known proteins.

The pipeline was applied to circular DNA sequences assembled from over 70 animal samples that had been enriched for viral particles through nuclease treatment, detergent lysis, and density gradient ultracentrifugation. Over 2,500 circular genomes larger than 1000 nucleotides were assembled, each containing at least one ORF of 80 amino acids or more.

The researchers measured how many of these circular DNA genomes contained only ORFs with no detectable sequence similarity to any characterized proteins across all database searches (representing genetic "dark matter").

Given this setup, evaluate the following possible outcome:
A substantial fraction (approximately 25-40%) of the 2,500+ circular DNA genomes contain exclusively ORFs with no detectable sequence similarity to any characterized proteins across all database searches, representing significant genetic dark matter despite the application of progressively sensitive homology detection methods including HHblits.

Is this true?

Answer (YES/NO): NO